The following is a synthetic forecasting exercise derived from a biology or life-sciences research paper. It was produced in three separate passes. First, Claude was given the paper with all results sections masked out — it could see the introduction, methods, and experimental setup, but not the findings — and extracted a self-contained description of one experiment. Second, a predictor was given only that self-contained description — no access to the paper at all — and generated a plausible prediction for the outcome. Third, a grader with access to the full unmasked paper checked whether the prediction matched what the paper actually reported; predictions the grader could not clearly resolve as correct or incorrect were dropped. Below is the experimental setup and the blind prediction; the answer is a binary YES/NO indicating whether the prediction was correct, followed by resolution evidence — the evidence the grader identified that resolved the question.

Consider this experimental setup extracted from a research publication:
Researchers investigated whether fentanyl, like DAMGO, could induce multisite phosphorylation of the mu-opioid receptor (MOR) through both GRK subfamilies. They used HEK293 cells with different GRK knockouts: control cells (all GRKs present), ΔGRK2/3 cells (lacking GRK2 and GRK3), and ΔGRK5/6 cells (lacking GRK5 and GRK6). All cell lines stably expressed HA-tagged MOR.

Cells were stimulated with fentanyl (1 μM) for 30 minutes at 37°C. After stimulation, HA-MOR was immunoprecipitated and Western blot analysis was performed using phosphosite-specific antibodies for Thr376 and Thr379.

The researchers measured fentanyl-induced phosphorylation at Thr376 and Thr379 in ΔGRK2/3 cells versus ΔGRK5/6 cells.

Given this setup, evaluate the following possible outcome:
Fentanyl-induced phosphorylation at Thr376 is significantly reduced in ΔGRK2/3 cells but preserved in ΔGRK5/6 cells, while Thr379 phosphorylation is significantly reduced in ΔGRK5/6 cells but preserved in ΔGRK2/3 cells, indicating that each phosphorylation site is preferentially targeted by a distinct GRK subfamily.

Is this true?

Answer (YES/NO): NO